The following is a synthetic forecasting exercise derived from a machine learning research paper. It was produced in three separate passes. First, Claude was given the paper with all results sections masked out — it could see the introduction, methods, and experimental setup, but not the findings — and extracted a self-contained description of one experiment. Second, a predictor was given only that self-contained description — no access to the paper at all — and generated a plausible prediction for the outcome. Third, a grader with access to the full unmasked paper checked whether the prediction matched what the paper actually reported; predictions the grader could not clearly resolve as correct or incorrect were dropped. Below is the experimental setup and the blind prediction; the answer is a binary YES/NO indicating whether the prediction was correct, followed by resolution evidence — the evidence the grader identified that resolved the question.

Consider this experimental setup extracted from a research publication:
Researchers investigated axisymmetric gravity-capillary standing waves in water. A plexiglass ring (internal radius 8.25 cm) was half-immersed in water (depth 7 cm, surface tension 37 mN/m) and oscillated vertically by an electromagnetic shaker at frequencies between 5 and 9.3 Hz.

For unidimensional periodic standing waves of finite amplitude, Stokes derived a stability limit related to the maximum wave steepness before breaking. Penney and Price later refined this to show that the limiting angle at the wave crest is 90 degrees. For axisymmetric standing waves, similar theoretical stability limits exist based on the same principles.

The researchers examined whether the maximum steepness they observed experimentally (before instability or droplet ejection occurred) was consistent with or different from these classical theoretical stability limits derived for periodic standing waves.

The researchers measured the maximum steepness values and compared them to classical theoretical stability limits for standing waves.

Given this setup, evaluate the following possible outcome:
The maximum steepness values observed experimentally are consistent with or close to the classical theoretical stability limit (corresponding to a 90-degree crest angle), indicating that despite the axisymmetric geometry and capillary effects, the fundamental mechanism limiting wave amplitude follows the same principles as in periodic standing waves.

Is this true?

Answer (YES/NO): NO